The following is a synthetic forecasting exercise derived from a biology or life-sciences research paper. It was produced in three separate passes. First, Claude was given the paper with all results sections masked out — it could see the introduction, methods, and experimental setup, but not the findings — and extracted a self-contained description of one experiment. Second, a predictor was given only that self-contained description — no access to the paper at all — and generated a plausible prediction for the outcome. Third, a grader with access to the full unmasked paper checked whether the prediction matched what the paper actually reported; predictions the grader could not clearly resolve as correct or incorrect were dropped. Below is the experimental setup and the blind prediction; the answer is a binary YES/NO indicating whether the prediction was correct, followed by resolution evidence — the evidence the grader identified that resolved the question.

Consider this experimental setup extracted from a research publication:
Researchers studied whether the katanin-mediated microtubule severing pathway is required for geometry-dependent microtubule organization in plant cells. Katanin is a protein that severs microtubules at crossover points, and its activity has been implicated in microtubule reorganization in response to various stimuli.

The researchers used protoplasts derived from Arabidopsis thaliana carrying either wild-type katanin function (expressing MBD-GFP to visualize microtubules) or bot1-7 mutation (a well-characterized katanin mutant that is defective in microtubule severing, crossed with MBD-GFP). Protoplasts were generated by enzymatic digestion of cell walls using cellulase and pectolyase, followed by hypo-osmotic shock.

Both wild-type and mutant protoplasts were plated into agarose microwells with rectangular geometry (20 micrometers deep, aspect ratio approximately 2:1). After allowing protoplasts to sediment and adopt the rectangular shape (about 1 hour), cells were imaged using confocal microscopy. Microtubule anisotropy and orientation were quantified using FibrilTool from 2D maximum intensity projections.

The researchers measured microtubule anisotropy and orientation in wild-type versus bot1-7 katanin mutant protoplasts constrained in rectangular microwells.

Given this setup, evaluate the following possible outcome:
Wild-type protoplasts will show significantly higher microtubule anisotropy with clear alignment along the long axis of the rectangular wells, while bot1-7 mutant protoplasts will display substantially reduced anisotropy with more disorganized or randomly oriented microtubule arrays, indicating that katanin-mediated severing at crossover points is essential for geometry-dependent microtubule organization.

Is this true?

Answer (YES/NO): YES